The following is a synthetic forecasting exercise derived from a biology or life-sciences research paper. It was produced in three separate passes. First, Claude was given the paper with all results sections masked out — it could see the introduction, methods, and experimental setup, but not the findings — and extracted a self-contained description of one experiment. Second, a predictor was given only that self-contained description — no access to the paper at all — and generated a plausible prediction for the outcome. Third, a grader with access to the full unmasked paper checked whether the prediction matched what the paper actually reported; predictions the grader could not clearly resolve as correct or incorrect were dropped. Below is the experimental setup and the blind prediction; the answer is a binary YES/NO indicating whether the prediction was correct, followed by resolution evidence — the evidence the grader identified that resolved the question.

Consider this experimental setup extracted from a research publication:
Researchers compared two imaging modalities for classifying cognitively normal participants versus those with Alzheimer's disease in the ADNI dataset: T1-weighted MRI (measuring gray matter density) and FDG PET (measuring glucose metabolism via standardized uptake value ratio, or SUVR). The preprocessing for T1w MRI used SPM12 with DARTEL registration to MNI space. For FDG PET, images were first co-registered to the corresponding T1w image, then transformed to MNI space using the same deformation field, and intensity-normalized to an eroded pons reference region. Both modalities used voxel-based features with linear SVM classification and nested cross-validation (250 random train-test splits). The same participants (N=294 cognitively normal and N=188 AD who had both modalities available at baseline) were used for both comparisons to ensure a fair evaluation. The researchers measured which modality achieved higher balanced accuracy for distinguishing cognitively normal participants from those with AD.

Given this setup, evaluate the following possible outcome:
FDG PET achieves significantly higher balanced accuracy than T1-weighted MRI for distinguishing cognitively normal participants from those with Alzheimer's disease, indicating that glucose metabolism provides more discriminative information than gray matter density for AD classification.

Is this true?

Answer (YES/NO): YES